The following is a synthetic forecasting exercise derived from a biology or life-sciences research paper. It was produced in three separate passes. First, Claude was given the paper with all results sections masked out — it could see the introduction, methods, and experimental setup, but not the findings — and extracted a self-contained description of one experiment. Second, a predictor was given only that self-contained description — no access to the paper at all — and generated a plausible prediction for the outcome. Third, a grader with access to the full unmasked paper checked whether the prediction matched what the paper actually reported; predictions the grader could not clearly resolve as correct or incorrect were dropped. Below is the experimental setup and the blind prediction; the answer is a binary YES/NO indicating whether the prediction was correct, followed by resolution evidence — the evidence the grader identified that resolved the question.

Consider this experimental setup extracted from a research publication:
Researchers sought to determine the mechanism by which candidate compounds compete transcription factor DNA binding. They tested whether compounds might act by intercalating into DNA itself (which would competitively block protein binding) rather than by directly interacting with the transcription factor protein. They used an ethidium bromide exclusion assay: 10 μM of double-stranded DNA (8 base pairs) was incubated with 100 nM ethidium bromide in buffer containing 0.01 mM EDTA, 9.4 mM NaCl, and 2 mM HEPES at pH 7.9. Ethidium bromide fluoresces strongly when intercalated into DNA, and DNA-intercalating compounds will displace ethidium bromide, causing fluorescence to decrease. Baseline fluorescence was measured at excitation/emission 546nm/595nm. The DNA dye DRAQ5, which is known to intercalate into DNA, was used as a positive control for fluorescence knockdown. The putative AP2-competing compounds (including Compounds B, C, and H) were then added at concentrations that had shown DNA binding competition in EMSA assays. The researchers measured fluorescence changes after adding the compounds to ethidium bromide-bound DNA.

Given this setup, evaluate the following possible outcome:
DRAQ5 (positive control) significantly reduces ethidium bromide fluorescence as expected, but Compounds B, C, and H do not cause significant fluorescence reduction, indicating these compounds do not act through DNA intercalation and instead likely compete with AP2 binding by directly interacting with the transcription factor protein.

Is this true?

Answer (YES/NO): YES